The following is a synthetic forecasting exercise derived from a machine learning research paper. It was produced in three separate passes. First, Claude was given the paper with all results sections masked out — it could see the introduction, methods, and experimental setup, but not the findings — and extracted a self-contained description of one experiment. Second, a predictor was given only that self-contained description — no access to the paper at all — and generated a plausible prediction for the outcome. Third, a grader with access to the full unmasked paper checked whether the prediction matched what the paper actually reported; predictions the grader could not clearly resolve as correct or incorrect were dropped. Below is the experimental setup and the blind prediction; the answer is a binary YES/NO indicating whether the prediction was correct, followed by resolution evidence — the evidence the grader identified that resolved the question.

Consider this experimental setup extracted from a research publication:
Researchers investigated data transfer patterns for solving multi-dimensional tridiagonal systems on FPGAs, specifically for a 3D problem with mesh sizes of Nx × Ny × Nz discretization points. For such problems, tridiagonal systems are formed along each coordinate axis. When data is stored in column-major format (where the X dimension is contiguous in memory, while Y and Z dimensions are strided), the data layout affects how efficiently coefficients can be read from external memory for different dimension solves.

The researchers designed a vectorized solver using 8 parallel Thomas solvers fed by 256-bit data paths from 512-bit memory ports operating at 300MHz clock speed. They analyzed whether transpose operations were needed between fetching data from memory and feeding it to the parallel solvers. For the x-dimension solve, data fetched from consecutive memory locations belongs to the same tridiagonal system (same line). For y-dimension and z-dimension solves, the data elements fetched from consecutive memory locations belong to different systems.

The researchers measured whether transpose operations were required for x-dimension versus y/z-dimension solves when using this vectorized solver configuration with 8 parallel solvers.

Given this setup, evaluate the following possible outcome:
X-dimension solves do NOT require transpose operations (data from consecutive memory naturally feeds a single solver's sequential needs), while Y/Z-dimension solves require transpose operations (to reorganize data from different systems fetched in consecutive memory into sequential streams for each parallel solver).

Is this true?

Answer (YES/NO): NO